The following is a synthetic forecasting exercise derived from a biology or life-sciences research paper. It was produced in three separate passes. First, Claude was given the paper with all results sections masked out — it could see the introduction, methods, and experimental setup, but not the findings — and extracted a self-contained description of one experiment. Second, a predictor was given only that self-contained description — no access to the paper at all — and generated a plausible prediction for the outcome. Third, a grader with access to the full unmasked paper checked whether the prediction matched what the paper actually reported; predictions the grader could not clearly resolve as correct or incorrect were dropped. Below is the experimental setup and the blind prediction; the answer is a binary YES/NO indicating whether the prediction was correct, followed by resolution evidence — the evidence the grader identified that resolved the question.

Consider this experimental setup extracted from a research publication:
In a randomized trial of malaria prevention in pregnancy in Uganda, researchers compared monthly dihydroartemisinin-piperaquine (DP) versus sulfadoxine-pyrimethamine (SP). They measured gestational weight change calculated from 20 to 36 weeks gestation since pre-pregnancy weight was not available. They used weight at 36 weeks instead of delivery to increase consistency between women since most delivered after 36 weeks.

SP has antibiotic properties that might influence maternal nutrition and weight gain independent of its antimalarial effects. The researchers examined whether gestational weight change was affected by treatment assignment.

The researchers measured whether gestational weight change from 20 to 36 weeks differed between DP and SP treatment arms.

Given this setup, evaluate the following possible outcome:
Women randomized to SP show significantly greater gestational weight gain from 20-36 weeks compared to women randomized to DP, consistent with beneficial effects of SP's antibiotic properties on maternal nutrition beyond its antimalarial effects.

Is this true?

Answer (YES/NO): NO